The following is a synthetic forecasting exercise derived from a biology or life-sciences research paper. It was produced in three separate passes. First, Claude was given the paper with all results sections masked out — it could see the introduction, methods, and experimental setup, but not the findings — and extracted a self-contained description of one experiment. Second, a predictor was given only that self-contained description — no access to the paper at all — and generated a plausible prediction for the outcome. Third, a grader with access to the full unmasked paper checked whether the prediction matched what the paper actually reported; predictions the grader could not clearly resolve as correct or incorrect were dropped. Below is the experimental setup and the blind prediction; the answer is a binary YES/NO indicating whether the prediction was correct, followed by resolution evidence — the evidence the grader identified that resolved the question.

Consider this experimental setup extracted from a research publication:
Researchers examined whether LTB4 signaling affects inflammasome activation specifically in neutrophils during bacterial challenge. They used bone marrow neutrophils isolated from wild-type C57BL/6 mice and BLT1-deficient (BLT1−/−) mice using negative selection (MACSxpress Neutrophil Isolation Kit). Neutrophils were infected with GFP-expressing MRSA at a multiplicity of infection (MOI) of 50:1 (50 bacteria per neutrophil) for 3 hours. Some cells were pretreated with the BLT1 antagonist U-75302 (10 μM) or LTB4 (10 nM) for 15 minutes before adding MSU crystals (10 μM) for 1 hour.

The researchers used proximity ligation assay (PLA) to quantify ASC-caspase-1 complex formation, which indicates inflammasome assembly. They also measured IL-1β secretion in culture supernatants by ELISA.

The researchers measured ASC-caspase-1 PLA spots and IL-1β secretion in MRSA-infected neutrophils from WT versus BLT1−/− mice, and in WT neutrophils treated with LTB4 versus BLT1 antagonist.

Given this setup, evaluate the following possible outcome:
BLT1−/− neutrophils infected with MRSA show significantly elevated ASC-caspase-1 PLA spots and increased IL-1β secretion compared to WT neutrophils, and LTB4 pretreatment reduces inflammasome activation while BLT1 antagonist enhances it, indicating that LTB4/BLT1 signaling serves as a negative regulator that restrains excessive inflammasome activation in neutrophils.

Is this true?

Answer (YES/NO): NO